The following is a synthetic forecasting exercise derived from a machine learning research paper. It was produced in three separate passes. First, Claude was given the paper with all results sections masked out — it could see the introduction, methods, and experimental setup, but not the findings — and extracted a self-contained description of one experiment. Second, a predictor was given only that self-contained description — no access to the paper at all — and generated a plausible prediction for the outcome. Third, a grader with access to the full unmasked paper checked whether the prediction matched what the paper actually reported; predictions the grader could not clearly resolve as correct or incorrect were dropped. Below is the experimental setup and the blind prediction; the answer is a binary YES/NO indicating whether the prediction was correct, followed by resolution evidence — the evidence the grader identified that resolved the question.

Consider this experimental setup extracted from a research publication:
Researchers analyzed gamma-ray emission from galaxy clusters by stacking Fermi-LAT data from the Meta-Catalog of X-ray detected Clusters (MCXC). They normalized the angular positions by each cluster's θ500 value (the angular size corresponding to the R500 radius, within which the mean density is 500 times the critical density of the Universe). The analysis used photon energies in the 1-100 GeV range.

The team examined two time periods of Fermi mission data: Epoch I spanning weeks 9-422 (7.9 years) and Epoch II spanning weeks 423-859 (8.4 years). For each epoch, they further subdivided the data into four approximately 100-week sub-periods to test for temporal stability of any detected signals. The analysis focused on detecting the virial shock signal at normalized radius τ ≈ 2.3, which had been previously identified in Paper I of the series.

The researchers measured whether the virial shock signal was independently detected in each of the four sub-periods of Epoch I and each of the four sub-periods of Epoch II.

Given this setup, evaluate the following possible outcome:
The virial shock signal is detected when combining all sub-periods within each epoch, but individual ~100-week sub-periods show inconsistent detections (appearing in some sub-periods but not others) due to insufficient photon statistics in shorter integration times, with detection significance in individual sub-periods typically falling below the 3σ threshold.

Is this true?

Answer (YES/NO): NO